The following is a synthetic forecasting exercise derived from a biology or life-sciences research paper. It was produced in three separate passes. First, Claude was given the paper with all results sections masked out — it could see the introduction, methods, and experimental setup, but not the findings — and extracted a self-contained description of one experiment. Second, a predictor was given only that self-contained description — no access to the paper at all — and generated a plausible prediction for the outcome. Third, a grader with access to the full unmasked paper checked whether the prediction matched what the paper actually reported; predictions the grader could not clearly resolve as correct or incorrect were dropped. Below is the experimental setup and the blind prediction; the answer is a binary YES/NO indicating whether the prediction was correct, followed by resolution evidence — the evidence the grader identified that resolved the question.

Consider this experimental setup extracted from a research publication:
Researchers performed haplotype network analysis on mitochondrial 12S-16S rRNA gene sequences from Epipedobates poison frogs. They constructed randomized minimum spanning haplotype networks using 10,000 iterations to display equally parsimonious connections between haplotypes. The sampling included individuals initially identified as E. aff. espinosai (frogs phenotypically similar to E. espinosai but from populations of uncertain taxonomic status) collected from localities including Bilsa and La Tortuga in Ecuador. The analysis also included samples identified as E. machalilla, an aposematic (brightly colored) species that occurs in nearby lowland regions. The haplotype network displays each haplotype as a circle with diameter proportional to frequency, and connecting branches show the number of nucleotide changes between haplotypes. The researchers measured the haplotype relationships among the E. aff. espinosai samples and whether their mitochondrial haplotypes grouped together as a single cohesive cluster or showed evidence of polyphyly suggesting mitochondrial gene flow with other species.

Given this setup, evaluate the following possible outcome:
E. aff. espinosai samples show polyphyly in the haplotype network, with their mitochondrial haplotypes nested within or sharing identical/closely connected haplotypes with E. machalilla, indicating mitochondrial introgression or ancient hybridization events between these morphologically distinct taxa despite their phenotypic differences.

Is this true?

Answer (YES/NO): YES